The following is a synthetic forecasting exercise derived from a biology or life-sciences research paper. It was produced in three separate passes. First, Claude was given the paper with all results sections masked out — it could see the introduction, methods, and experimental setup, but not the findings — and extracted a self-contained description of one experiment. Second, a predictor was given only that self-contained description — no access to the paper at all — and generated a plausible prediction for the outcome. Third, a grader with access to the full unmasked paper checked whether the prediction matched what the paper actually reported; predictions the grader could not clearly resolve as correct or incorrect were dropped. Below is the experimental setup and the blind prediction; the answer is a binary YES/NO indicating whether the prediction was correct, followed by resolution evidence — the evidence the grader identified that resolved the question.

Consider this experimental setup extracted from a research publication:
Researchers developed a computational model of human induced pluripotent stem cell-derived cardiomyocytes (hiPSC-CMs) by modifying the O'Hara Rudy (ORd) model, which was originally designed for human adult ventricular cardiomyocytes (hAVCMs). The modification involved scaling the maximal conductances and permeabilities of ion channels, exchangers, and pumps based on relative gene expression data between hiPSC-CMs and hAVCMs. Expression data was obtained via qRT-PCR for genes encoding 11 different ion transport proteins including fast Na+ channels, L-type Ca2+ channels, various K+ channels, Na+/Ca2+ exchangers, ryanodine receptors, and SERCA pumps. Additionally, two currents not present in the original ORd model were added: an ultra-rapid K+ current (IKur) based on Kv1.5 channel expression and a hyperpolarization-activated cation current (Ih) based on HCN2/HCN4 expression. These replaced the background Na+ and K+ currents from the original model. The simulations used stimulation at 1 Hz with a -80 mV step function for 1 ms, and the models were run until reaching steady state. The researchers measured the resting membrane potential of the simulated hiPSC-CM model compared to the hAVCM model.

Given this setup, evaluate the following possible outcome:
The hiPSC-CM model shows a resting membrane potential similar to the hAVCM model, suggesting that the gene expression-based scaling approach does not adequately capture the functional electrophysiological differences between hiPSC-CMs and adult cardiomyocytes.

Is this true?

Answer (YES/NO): NO